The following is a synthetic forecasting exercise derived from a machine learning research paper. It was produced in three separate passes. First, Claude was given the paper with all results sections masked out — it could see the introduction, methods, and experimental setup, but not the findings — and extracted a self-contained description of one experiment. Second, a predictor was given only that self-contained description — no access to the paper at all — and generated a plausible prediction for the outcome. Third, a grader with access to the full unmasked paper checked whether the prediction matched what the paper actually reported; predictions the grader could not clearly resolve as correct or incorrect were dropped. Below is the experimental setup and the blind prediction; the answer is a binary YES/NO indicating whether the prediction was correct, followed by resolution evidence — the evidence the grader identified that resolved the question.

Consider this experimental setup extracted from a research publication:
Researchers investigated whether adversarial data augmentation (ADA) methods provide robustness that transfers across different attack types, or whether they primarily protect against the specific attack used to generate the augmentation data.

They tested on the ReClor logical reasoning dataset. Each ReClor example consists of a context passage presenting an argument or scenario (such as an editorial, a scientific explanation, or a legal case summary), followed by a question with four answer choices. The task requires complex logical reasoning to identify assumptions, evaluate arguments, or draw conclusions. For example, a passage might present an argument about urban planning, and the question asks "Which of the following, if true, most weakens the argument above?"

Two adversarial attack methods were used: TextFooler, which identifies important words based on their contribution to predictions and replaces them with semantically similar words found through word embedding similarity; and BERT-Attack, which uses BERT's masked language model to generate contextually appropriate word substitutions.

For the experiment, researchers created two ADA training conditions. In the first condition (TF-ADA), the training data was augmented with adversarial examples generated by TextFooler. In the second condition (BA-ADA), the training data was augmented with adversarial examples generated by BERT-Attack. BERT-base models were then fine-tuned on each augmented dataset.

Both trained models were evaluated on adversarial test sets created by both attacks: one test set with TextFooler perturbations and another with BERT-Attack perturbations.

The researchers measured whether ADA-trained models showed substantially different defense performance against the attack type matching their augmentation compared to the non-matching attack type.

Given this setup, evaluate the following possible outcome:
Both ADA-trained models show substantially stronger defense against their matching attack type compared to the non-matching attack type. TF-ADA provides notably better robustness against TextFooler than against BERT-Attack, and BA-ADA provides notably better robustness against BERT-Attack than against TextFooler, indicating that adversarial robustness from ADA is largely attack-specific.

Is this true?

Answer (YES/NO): NO